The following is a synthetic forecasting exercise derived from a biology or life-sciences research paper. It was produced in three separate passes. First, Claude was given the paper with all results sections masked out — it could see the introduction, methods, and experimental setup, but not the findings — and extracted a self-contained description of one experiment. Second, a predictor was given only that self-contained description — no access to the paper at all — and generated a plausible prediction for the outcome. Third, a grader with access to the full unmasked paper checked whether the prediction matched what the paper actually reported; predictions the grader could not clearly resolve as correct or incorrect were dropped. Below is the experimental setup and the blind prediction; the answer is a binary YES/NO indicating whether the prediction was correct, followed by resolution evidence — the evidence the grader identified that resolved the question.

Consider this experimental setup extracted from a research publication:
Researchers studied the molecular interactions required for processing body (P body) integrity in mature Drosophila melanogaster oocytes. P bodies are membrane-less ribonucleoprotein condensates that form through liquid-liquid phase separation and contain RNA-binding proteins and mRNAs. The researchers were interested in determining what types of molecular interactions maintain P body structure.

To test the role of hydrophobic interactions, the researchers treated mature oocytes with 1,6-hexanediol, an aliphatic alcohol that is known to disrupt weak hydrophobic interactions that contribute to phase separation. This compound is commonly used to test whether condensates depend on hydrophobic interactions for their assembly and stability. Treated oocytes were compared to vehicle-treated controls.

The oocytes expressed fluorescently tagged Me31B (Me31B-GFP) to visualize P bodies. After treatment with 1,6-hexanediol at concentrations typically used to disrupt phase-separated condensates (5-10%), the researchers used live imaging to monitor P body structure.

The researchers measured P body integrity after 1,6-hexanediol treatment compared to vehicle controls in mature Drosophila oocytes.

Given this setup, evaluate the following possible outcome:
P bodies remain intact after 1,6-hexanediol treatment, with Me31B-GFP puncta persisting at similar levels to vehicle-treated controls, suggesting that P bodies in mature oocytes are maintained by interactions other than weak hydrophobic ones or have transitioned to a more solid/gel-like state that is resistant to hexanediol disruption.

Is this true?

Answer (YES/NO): NO